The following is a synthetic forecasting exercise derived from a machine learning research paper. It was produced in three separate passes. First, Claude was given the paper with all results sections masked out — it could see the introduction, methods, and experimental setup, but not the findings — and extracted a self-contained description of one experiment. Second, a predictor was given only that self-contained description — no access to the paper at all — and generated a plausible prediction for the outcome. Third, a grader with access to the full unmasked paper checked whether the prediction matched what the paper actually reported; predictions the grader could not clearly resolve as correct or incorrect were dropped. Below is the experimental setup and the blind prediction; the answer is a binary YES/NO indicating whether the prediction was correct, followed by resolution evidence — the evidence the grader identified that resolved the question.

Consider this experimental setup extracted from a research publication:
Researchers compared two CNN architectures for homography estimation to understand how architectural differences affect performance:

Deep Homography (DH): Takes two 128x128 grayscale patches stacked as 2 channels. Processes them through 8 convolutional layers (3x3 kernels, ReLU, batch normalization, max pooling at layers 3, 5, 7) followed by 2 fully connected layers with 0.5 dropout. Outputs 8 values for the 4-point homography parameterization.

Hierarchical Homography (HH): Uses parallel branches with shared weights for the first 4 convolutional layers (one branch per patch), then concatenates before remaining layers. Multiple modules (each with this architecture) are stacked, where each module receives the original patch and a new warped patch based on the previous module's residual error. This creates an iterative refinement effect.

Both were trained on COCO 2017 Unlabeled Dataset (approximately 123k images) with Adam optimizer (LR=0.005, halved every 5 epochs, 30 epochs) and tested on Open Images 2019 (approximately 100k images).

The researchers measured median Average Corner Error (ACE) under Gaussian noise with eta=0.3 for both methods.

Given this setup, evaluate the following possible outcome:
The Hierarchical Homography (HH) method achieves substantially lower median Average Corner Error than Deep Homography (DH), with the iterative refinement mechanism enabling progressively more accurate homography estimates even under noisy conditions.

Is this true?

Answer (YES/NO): YES